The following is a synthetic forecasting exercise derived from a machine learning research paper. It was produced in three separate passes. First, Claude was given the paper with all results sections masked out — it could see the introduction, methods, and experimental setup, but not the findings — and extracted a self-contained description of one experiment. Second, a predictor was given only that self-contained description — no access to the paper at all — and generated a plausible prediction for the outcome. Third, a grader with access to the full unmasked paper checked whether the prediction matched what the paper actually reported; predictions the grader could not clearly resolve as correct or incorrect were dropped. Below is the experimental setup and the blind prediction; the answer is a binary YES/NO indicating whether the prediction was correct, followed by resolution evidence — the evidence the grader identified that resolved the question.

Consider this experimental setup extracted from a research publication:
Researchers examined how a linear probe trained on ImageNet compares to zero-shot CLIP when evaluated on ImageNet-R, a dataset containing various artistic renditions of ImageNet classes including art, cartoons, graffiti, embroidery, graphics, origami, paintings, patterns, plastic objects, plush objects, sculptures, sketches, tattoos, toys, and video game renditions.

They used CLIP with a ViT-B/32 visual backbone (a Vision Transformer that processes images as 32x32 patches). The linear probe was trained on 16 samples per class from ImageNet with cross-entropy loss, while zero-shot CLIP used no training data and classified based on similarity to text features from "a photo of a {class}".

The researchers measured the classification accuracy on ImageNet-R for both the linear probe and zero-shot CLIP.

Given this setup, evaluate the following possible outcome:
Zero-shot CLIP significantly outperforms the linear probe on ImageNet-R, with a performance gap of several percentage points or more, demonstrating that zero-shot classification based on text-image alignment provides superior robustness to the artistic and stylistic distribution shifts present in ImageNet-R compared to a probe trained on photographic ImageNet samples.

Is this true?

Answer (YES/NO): YES